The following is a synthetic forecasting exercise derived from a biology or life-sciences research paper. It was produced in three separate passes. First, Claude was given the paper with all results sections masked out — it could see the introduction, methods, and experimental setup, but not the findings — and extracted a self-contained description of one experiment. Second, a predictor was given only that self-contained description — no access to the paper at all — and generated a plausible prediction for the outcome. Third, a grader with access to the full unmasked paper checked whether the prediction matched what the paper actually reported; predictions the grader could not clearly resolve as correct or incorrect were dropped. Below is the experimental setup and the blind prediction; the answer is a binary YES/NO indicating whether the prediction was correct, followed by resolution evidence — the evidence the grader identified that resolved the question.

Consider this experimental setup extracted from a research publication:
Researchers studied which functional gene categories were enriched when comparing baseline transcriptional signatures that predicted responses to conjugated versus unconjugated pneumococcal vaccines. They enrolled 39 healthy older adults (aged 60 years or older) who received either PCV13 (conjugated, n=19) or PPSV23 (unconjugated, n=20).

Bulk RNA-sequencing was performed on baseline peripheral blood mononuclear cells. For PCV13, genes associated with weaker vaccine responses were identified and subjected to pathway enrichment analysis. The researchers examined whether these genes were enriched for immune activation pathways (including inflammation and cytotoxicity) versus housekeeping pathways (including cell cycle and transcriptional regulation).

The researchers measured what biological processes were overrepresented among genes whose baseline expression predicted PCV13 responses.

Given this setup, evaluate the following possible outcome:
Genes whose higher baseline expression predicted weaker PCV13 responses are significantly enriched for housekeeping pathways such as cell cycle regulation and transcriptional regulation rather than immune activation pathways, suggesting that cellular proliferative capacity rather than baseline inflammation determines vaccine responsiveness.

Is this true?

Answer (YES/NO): NO